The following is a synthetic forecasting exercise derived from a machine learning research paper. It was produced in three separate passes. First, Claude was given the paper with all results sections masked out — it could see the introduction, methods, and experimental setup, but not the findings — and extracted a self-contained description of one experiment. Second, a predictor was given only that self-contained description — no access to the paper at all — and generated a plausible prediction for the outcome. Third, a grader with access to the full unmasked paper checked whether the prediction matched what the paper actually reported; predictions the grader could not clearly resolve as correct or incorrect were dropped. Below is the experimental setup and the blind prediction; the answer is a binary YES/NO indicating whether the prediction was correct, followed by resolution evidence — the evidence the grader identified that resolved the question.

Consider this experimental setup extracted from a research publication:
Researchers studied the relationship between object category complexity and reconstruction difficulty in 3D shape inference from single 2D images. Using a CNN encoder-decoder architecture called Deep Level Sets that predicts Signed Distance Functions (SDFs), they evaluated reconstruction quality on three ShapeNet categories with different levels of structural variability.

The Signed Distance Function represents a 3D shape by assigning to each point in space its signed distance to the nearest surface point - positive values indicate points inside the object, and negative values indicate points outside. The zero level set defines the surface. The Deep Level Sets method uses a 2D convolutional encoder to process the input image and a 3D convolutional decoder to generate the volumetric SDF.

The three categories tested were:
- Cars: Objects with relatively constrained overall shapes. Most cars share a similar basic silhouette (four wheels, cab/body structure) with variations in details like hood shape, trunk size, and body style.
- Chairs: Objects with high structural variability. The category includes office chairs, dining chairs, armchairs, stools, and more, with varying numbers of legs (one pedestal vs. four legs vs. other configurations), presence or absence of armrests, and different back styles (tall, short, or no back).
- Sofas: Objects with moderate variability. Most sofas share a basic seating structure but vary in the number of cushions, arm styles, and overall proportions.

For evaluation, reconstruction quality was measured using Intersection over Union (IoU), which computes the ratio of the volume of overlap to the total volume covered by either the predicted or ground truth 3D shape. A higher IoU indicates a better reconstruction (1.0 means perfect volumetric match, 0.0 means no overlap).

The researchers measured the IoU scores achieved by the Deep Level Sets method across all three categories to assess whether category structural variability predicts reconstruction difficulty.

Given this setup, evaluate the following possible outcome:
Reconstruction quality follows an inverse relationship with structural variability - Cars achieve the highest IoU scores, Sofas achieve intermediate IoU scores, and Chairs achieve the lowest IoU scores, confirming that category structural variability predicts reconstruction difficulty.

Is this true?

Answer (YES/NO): YES